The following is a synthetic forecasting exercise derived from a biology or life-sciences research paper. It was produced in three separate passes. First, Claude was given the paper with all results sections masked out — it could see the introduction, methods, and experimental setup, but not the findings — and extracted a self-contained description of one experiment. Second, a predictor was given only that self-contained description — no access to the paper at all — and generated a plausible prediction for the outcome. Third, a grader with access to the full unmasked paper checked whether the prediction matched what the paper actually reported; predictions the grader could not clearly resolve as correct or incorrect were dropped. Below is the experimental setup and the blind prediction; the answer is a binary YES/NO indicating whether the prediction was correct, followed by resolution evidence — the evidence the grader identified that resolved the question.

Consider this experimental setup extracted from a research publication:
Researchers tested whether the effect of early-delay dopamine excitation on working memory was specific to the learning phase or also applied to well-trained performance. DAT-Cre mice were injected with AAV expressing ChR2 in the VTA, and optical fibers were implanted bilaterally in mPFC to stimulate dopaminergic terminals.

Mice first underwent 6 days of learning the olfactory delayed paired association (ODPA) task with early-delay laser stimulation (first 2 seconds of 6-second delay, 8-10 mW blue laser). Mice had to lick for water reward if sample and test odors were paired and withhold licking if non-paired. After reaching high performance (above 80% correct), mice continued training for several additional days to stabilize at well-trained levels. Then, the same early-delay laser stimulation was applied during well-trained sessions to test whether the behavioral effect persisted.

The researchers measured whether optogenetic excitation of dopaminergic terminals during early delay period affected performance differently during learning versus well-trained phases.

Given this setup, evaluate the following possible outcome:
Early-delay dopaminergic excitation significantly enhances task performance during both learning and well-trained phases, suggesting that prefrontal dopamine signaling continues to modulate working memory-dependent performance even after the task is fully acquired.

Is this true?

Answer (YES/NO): NO